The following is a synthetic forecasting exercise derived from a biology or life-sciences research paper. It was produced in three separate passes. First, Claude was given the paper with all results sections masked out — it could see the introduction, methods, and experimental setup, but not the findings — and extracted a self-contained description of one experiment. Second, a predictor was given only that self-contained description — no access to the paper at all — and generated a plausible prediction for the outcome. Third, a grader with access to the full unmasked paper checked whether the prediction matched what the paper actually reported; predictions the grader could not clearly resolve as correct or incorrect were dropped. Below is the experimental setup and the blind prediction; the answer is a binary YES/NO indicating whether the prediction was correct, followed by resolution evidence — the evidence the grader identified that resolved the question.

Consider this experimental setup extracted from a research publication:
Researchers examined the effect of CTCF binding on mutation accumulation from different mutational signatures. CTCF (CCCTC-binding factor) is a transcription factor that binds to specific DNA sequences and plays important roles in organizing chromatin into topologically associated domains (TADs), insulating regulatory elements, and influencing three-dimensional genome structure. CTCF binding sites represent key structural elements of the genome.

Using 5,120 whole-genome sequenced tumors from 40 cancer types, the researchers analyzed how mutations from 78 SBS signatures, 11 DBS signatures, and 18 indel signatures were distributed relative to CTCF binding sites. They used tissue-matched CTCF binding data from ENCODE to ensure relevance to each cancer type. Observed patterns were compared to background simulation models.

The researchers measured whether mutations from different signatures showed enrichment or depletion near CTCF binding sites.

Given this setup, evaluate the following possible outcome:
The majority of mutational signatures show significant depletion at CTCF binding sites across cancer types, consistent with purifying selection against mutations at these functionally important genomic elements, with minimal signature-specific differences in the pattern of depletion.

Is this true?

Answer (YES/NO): NO